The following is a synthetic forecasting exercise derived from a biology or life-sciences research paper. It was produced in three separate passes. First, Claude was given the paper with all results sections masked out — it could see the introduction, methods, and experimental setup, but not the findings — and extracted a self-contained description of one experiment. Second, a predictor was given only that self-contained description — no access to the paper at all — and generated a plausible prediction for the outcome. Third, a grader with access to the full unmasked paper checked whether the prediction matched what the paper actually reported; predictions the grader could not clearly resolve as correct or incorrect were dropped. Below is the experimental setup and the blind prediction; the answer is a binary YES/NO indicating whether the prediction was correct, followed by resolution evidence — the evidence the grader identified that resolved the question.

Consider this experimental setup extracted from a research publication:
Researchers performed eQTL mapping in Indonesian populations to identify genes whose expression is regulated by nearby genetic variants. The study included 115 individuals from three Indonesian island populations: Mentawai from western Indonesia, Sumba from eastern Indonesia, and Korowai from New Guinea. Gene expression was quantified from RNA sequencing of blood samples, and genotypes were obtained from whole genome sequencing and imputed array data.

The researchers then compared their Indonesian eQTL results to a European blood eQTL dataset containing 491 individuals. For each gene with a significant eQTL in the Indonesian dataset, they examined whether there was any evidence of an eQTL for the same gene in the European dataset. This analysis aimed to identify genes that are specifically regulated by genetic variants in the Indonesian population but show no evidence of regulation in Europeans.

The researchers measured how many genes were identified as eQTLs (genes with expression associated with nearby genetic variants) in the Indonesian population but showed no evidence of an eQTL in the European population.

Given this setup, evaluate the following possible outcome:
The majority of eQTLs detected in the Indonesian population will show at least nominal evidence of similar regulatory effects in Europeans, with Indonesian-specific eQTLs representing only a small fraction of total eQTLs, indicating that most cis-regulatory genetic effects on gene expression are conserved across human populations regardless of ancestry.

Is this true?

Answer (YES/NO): YES